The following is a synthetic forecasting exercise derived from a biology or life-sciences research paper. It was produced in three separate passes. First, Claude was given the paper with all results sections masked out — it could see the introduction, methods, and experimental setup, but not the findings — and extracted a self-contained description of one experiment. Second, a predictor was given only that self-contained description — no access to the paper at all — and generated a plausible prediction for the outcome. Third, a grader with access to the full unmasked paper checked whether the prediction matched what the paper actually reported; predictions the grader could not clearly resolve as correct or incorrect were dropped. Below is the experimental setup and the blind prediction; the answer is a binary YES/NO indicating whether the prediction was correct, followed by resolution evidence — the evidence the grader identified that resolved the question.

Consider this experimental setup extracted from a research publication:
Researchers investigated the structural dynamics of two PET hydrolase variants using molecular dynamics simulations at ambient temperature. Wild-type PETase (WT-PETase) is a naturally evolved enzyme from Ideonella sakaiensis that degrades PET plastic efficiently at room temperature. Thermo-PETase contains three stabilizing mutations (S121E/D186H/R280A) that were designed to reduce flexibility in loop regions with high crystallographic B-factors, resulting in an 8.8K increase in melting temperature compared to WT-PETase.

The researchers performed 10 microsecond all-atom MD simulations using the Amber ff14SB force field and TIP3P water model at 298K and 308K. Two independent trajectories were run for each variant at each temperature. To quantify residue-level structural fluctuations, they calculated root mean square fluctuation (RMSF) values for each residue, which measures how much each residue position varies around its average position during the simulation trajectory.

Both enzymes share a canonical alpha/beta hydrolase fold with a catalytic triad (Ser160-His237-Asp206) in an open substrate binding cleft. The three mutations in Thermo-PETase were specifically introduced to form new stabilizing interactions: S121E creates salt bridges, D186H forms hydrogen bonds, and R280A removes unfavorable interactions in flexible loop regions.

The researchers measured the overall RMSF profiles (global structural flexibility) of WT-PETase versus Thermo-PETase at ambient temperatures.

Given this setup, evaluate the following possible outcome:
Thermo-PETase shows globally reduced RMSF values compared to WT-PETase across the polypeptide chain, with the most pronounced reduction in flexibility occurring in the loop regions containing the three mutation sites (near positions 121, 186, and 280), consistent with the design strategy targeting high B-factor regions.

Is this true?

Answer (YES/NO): NO